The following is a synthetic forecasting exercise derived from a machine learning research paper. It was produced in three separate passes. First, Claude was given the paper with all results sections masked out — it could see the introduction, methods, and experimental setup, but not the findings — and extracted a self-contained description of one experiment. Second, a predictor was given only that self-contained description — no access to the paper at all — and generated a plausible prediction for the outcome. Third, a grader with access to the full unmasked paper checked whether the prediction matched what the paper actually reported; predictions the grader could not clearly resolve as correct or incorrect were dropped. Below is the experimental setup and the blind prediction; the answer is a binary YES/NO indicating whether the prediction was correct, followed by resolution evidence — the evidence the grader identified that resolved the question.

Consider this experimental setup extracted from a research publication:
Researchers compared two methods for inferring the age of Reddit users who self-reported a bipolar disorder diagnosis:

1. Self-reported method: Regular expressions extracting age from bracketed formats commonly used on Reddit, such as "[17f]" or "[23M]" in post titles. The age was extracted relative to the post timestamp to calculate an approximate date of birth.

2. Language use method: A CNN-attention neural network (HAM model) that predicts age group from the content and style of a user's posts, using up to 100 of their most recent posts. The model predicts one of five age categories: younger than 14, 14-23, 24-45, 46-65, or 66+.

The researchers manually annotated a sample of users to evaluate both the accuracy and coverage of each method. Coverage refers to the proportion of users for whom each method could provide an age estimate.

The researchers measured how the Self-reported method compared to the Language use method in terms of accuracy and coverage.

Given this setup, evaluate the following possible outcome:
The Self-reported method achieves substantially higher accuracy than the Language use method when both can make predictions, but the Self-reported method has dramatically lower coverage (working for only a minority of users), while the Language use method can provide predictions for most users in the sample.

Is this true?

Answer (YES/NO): YES